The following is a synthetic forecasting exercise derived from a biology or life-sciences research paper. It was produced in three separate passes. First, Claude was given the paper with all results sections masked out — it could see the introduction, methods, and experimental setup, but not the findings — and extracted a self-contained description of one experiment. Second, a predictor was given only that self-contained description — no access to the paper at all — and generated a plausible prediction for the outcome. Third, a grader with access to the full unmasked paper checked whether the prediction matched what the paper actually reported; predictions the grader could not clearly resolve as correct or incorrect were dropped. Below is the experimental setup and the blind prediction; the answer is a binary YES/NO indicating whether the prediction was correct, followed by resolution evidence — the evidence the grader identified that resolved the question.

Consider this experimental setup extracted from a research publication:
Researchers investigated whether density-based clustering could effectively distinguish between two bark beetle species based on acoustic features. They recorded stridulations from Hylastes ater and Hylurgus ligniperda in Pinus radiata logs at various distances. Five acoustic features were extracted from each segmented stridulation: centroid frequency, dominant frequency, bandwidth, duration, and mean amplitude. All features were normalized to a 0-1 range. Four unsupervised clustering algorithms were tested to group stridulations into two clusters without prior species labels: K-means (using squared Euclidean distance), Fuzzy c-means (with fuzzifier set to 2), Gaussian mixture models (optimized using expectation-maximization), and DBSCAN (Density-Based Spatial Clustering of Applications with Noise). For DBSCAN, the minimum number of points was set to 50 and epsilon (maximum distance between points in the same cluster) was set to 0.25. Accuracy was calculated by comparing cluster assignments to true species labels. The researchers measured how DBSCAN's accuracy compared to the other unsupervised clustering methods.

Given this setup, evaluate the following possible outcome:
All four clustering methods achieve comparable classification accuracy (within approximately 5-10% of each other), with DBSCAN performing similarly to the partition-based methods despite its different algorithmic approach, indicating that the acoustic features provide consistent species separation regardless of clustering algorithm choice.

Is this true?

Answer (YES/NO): YES